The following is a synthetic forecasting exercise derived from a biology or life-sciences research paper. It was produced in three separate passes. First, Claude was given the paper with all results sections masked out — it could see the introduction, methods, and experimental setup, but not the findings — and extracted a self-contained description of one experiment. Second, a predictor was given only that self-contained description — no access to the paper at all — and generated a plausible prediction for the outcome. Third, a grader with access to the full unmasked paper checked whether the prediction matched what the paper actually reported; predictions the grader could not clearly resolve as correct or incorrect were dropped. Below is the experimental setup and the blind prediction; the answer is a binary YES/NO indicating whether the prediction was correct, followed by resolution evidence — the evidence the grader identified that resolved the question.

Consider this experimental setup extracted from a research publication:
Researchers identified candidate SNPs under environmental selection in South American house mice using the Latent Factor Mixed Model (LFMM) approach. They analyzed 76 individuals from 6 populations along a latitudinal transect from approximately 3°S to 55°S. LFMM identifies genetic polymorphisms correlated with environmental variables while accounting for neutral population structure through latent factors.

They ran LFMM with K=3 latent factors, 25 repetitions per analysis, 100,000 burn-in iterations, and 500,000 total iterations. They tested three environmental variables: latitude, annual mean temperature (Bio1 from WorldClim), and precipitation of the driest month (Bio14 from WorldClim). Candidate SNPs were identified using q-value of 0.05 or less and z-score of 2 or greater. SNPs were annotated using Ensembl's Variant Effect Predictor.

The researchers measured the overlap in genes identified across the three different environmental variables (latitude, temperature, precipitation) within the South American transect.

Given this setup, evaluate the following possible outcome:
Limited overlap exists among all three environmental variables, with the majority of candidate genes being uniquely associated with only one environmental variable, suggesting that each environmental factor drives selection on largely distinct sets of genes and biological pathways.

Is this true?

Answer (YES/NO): NO